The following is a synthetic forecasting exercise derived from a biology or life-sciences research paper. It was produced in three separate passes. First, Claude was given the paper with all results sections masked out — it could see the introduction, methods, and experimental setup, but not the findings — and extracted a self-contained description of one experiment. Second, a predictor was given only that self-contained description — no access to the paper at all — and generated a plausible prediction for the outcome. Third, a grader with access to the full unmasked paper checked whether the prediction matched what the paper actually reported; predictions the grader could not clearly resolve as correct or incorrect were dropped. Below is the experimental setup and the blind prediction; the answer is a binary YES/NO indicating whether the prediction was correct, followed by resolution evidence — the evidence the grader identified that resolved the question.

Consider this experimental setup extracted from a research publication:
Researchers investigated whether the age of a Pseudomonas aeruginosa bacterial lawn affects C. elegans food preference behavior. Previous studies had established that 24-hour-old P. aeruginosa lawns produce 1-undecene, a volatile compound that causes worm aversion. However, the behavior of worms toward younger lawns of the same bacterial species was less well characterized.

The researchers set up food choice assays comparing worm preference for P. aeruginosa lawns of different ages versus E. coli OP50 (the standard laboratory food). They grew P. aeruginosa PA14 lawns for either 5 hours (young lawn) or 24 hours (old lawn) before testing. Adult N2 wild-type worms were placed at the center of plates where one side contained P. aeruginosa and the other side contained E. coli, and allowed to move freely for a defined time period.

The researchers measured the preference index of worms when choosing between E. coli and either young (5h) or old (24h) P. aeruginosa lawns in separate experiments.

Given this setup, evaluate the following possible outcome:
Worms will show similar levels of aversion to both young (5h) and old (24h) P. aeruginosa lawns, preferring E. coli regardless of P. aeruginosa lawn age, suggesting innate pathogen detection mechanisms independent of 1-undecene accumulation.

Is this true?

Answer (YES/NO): NO